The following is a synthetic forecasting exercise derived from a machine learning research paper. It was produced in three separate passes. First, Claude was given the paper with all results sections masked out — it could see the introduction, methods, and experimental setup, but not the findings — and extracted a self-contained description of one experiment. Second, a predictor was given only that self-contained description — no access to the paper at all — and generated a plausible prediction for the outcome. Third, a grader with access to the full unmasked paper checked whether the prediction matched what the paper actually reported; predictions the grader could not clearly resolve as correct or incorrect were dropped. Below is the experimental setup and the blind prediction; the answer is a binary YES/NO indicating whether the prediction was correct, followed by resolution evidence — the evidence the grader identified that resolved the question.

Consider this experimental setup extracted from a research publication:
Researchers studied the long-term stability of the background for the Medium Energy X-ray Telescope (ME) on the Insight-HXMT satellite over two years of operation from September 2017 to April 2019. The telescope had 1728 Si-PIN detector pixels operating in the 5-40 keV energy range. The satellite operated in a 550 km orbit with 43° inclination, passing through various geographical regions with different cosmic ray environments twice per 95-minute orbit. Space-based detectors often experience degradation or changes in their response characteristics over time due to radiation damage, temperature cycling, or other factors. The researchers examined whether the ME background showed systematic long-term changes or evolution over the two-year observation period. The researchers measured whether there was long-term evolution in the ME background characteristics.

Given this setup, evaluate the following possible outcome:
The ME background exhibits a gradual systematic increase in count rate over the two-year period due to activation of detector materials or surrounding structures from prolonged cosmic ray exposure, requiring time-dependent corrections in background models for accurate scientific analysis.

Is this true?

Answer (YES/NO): NO